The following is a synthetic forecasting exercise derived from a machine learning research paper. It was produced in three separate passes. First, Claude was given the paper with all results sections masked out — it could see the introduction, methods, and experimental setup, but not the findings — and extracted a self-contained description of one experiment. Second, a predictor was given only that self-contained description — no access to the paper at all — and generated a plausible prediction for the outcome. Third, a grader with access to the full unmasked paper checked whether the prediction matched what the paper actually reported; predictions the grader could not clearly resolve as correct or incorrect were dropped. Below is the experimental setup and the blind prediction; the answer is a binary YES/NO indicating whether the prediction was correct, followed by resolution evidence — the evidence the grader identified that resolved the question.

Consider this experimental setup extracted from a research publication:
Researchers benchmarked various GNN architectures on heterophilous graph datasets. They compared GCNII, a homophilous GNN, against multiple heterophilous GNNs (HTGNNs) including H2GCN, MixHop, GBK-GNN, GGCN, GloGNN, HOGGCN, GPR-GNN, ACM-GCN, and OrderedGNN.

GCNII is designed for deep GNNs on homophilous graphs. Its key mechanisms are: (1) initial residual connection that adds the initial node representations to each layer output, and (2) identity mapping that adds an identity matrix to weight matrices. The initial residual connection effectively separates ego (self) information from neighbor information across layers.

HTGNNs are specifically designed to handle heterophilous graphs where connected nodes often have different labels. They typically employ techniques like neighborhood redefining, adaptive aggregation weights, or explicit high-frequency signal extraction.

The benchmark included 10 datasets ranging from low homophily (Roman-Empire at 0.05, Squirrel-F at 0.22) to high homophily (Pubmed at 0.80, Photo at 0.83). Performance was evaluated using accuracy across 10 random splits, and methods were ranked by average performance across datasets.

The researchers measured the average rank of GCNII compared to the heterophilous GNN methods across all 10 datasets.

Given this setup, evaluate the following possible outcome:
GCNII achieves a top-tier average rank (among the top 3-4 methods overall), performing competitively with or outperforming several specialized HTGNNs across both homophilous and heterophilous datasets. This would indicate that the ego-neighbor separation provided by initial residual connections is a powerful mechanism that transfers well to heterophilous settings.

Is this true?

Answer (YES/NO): YES